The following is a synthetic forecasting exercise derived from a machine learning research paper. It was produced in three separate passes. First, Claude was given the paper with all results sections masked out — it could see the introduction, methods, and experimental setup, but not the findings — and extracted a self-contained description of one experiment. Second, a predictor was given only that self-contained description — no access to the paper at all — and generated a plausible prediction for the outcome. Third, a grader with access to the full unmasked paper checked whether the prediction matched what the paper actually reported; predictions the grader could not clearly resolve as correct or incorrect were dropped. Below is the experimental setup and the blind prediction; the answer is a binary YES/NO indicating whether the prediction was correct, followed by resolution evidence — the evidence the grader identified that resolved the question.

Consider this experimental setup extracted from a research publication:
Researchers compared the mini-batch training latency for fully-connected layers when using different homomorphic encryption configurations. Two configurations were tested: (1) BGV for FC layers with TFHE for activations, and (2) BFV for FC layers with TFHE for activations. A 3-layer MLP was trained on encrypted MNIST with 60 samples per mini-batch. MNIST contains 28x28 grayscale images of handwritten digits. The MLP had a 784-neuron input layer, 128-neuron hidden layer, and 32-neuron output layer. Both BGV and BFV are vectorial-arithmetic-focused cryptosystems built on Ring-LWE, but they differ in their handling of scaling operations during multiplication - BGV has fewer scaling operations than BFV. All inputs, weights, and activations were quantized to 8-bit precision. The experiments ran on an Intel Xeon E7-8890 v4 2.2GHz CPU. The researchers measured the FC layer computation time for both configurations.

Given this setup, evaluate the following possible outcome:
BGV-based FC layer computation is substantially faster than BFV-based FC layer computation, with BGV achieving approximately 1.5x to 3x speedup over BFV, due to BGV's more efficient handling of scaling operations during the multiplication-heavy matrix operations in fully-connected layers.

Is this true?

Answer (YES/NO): YES